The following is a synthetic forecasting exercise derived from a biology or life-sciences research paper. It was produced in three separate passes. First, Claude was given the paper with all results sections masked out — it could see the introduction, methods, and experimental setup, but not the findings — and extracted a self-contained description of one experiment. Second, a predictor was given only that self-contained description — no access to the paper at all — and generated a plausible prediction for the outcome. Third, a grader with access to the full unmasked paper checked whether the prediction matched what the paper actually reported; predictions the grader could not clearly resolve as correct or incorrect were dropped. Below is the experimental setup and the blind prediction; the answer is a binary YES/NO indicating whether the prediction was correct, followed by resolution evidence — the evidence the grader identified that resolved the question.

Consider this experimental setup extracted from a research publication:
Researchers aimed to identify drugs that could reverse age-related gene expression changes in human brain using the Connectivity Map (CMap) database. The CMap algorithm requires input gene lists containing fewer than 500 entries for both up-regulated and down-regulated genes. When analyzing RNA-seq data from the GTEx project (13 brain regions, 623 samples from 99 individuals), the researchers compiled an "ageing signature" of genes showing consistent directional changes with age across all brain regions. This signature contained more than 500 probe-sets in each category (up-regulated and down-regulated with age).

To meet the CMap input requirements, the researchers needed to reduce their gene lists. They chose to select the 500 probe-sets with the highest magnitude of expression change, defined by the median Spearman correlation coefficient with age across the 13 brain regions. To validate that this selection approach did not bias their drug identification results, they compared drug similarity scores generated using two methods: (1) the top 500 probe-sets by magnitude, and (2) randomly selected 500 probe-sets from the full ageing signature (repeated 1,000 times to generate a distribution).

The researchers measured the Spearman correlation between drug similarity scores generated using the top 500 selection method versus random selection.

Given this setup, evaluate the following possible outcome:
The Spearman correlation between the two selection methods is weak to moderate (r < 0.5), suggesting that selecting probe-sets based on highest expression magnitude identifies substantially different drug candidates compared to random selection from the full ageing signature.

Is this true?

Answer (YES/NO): NO